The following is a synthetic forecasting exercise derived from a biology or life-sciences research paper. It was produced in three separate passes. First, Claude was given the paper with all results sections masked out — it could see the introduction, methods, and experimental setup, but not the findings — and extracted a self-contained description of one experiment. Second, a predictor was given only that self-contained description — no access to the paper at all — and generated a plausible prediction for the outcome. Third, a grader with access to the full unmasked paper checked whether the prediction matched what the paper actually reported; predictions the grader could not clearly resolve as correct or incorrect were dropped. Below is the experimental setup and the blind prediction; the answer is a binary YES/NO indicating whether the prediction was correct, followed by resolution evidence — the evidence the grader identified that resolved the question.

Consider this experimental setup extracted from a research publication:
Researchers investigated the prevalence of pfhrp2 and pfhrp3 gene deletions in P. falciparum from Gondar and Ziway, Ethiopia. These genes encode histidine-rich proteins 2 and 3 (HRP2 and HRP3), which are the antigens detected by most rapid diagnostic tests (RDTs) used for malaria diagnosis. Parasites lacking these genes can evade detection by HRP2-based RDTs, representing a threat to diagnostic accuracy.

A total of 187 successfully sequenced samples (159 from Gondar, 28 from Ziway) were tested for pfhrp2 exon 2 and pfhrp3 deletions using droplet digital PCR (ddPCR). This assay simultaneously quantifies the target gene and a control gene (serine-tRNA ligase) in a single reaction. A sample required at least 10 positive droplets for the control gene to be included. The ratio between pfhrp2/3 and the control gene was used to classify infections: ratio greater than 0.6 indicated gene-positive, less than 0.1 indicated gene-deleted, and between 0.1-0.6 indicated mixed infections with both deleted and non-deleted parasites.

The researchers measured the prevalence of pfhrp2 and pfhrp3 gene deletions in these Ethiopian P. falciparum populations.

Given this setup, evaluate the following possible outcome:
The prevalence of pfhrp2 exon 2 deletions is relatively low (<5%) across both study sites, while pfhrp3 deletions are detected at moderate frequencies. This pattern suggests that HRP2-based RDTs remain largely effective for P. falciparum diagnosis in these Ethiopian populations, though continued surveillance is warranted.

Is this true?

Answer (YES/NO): NO